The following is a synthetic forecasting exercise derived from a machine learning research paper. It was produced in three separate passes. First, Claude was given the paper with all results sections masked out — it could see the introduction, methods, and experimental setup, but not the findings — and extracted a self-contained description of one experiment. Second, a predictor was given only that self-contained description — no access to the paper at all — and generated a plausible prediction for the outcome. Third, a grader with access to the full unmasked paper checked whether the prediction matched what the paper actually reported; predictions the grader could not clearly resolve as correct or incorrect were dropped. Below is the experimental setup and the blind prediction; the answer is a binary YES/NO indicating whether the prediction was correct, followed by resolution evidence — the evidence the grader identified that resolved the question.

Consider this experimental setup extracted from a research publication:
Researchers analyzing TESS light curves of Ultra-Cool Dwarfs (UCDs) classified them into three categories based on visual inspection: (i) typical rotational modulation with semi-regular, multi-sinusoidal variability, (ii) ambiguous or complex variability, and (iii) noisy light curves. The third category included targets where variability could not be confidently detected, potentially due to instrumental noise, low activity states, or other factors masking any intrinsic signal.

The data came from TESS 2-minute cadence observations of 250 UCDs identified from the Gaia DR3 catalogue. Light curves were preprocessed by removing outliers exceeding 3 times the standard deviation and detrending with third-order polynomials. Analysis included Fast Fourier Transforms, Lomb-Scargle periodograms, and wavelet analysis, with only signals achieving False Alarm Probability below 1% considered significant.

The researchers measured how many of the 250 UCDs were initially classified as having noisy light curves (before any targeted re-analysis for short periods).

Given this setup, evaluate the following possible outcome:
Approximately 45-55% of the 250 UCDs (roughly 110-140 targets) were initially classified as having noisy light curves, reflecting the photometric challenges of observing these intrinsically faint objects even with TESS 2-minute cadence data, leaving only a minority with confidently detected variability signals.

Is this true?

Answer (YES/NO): NO